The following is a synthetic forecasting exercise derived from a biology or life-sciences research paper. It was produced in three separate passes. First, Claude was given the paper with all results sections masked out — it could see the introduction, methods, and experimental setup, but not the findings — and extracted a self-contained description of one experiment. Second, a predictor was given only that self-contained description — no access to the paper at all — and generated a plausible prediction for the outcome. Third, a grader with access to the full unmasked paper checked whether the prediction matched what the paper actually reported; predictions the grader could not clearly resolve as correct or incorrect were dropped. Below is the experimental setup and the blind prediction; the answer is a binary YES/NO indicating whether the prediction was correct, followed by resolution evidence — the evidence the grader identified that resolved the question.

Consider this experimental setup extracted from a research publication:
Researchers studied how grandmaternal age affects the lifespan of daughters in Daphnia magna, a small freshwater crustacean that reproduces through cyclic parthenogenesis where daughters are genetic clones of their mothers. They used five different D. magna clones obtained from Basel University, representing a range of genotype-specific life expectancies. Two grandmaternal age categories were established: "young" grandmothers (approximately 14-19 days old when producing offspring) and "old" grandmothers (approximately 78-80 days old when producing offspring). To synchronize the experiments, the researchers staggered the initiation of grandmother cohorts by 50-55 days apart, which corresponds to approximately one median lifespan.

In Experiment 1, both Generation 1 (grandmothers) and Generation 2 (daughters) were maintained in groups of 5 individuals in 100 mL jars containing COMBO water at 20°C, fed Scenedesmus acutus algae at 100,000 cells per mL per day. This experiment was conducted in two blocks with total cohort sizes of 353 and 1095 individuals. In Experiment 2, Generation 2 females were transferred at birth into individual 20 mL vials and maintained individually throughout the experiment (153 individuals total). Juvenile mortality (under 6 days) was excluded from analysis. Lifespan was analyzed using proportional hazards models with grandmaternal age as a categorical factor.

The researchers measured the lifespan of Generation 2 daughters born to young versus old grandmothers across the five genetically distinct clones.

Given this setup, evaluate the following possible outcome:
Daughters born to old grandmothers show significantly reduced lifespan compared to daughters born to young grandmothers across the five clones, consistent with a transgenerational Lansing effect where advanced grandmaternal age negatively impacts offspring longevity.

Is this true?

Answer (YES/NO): NO